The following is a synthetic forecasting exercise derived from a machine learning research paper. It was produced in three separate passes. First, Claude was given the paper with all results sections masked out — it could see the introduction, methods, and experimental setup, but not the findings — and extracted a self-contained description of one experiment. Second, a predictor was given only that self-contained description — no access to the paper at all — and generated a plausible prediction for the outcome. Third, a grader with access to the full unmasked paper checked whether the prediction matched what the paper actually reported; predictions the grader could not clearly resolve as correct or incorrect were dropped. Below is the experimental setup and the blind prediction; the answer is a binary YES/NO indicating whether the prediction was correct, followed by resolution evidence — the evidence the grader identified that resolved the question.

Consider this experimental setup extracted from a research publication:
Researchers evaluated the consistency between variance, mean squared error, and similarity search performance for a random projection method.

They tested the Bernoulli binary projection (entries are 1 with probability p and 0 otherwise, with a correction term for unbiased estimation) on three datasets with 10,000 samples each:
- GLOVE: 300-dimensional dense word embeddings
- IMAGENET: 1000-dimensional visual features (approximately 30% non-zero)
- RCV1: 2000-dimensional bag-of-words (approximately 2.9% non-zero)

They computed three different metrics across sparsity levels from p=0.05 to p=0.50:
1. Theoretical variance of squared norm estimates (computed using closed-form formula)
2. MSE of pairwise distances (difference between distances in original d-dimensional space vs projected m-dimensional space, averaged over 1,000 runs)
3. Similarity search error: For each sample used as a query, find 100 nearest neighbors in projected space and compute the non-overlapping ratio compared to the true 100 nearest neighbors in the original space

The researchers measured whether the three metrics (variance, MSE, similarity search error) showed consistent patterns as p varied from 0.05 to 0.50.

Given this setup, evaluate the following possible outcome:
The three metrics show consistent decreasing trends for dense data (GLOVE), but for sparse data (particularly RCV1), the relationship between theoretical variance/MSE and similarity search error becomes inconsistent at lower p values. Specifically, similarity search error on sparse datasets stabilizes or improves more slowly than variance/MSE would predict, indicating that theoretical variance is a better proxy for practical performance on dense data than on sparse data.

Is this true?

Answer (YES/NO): NO